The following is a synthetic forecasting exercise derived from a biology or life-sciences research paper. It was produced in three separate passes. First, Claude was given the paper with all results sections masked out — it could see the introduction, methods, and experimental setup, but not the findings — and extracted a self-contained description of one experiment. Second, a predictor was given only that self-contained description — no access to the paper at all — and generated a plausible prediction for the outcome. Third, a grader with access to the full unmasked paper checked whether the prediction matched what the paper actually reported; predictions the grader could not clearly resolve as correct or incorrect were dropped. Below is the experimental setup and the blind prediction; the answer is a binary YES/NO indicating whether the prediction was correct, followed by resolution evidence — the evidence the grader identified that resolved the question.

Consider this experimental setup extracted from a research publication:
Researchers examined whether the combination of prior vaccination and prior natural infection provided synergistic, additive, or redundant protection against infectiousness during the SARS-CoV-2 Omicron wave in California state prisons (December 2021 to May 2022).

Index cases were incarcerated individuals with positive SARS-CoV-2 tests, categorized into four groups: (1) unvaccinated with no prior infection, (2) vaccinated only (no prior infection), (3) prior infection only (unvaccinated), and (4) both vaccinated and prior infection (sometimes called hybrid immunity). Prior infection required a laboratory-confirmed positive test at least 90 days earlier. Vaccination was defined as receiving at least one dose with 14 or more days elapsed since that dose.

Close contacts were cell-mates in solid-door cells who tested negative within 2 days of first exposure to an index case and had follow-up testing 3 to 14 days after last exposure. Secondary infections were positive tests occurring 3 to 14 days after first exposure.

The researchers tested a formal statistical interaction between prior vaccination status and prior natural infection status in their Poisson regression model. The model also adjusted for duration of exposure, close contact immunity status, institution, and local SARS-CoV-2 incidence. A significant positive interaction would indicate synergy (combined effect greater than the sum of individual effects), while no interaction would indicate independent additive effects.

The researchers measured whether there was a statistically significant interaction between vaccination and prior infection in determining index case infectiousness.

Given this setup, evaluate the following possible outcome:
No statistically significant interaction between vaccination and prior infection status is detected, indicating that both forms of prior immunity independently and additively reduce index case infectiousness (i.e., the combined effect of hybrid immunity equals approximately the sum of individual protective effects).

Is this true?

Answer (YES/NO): YES